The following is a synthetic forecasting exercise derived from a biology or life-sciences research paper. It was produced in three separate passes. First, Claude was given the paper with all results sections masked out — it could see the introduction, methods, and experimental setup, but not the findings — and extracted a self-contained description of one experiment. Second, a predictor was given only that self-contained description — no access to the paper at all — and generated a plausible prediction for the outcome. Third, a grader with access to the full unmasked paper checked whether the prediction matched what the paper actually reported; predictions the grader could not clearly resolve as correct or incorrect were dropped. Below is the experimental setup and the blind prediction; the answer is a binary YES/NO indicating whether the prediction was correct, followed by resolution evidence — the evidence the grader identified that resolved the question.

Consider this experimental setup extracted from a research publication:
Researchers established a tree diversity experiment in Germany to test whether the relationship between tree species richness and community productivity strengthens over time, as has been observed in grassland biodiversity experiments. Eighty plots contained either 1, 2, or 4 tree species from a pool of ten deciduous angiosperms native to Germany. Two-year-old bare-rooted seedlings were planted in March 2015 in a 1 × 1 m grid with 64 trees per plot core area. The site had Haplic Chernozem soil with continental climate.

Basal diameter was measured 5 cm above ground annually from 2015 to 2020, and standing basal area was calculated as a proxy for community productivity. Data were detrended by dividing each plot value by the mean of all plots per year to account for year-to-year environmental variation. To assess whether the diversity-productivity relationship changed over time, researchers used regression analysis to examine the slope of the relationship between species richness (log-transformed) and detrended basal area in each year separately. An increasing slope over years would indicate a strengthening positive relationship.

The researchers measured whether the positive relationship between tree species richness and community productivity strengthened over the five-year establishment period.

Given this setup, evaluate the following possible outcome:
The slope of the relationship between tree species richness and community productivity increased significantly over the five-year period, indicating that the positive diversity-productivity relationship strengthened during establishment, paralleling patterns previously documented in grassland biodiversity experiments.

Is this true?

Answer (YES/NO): YES